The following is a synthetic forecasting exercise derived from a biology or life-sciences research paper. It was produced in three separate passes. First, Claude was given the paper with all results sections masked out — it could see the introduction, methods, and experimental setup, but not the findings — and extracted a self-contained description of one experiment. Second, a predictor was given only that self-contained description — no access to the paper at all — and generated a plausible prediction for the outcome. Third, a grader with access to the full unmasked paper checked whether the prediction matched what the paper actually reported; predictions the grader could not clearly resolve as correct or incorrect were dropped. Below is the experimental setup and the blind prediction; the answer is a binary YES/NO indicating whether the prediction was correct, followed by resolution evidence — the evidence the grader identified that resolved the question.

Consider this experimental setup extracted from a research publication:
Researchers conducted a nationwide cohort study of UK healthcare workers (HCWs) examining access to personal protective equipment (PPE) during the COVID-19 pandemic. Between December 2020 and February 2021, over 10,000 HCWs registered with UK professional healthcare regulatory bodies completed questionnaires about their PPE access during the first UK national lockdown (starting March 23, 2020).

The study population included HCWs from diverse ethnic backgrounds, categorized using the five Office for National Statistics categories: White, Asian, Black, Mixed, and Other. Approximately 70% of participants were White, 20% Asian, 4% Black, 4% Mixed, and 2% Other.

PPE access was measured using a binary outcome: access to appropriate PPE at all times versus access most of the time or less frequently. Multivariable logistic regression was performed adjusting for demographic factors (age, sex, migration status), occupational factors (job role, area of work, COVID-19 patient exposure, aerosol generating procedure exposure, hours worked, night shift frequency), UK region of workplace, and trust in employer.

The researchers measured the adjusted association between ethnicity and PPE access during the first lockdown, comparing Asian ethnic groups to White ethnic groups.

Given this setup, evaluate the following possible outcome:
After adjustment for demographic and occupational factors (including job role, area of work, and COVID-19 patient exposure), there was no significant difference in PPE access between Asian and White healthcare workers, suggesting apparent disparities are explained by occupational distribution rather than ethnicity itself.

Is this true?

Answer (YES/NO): NO